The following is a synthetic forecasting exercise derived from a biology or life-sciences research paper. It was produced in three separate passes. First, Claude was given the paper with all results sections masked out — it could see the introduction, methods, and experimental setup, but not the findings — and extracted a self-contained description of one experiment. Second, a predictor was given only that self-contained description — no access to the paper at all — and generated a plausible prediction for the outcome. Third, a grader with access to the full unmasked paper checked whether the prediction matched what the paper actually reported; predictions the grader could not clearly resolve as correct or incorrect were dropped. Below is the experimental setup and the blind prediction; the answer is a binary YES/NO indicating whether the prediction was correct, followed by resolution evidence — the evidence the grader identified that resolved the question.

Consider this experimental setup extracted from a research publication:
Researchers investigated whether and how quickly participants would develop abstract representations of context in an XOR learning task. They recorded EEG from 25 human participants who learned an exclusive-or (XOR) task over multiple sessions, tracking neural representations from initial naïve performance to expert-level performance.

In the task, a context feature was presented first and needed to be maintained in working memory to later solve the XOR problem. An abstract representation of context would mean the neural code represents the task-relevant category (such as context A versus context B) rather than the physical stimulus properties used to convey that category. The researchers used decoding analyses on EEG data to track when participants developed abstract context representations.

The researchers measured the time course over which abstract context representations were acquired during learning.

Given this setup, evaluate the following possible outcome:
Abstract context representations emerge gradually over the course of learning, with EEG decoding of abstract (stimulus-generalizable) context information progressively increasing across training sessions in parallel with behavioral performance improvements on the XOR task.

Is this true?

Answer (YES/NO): YES